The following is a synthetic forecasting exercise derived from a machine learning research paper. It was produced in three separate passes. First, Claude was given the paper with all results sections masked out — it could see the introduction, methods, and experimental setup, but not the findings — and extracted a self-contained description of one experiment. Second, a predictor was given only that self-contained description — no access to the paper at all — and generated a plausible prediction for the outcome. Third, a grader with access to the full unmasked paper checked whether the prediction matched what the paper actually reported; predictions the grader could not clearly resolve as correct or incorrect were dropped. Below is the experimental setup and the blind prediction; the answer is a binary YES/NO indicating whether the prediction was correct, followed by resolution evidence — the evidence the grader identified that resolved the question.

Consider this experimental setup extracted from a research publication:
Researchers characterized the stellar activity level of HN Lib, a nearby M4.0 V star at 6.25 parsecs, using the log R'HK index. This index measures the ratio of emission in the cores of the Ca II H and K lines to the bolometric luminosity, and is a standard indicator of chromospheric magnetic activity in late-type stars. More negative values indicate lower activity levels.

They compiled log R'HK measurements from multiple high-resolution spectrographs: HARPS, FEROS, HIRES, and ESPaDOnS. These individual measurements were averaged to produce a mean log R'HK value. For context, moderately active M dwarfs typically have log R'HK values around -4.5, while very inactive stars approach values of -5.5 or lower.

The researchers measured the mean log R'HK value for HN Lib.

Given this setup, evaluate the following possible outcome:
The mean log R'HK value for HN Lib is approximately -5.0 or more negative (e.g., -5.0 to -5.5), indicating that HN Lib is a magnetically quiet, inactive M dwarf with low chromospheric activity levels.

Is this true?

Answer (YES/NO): YES